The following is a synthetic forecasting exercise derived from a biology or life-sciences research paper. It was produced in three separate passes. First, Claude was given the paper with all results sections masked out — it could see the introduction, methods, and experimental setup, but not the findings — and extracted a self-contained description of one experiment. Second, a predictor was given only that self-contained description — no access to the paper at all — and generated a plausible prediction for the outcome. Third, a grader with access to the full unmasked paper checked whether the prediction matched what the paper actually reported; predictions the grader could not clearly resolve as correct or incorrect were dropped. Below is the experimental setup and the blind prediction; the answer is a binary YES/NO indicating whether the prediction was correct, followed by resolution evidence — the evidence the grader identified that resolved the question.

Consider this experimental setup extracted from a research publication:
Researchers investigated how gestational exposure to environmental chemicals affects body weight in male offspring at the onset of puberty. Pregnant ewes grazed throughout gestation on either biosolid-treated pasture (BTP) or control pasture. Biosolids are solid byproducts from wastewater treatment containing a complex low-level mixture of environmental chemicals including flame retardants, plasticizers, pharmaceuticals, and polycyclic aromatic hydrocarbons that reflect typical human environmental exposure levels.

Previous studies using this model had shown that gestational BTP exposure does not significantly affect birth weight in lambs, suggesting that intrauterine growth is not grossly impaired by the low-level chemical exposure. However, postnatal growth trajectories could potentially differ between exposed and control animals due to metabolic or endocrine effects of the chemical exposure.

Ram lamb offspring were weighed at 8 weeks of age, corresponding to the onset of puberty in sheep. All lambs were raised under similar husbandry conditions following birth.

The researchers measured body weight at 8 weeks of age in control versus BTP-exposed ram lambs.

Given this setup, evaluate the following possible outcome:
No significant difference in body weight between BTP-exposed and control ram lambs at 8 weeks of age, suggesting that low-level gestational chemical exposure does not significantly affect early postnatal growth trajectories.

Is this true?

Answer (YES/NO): NO